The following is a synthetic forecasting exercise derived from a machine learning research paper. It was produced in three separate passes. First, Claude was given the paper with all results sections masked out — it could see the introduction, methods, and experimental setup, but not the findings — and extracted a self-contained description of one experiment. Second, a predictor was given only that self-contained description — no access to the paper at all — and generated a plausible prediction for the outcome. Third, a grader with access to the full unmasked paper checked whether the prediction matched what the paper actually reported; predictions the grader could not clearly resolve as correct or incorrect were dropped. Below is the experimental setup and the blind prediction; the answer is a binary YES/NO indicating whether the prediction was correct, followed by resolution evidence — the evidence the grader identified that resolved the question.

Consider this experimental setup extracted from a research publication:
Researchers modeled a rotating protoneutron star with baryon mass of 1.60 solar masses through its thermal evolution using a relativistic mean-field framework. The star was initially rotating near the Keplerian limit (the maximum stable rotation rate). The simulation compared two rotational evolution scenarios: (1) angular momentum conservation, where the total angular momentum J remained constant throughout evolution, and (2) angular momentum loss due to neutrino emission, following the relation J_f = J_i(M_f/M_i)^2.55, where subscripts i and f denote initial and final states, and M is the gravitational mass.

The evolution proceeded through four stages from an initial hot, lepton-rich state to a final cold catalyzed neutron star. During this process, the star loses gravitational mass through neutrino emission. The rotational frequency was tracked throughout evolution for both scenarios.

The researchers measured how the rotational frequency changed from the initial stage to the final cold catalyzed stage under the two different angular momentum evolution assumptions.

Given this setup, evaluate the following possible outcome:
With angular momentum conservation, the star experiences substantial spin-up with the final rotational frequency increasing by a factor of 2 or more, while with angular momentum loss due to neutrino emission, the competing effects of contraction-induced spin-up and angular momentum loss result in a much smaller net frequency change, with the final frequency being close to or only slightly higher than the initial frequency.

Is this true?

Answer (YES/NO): NO